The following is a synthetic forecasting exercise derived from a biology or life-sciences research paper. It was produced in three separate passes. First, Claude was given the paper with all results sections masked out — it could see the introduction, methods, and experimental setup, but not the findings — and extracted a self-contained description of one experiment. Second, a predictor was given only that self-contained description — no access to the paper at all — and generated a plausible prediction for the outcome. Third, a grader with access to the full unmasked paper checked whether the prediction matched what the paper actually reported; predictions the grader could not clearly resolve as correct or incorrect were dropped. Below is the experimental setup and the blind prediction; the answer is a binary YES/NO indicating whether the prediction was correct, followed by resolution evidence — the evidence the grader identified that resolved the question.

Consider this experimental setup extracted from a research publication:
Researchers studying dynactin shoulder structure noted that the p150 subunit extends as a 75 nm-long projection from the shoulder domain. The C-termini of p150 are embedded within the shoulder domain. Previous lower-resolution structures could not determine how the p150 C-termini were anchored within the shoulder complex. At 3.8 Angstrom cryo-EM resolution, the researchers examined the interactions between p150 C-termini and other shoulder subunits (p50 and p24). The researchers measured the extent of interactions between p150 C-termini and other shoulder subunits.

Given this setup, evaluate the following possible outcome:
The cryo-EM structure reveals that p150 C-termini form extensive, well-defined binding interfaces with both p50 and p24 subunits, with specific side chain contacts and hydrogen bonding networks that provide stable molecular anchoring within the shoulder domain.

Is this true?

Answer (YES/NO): NO